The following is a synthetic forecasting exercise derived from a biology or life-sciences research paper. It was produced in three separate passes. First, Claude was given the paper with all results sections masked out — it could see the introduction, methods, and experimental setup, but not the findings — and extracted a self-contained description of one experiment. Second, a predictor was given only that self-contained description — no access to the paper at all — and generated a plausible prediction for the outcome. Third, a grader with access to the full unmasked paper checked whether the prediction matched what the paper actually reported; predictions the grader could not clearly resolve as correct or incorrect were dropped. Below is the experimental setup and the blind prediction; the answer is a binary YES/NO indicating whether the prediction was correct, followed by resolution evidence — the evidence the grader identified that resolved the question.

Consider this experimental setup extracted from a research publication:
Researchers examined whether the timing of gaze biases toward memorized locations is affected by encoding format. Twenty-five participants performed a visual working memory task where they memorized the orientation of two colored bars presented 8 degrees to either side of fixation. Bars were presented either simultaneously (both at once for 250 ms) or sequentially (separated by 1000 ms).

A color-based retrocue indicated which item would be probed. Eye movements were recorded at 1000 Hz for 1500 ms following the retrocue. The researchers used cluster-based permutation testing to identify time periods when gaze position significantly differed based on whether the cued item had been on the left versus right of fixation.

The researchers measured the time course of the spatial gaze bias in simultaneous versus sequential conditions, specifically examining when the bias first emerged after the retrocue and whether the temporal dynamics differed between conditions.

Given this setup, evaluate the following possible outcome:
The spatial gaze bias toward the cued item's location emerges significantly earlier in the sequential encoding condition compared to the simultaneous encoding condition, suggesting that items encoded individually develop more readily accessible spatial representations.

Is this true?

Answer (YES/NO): NO